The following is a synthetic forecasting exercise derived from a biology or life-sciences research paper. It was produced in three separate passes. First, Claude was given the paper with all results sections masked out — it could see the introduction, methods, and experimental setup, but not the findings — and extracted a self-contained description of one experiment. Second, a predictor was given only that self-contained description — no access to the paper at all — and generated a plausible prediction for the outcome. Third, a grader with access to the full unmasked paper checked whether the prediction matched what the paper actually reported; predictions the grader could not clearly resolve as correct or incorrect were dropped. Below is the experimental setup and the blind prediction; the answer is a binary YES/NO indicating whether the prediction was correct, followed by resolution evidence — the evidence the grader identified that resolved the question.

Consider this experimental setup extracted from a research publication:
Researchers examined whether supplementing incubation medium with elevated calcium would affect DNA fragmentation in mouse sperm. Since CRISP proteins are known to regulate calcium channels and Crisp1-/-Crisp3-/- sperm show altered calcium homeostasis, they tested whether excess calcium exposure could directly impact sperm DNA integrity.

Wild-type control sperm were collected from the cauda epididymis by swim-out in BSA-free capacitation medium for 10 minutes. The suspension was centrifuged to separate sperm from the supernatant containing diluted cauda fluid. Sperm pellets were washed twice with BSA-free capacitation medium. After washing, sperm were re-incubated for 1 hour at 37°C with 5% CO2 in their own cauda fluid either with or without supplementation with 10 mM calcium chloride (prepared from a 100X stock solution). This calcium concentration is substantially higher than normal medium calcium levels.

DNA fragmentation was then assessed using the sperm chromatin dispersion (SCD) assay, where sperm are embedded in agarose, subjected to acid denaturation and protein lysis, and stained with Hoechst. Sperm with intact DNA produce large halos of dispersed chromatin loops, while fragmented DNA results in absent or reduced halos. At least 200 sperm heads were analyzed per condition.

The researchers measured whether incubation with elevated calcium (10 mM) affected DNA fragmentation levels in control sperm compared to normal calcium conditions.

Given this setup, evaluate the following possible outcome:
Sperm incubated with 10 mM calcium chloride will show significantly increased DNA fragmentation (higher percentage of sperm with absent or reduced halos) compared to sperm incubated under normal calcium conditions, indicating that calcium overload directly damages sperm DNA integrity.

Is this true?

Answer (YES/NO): YES